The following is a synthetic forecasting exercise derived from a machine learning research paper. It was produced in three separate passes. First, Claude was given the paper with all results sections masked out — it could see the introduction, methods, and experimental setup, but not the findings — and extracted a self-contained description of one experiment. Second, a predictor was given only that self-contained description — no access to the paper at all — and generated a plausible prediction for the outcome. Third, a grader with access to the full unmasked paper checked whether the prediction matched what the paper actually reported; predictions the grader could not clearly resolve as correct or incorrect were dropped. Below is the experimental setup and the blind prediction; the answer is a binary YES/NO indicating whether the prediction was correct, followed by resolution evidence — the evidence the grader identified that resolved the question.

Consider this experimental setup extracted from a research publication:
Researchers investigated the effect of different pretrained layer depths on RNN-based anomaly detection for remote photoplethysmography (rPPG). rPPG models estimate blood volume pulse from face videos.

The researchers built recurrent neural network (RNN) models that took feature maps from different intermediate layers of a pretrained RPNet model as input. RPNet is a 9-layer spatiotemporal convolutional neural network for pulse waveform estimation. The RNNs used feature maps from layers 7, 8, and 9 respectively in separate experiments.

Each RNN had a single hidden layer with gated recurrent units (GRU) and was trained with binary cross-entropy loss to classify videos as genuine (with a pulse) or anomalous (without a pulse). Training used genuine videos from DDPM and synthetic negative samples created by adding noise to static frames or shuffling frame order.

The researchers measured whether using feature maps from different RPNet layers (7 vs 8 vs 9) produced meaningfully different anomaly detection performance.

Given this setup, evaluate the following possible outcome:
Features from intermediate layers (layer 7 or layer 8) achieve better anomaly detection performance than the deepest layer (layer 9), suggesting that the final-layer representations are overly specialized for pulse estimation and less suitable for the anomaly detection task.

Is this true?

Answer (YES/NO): NO